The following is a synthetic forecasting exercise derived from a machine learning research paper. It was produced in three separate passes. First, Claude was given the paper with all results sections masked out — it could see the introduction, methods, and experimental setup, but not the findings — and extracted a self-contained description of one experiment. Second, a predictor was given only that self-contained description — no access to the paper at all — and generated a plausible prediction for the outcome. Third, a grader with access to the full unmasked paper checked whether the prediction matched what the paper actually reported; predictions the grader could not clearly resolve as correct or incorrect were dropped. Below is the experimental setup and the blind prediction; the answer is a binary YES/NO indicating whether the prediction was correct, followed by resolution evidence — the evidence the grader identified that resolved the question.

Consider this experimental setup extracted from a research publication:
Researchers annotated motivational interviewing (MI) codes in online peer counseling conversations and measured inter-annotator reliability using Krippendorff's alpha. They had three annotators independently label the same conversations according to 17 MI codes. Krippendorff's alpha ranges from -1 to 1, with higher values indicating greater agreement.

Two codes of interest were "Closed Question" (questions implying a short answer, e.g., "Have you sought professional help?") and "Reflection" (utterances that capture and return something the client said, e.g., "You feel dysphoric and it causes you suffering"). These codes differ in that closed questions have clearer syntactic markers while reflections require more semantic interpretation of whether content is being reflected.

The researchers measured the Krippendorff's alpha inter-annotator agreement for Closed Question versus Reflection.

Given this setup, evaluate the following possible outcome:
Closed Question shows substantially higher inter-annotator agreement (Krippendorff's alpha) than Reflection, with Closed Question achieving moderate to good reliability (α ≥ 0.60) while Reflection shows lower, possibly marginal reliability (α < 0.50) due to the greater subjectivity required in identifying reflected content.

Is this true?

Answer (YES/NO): NO